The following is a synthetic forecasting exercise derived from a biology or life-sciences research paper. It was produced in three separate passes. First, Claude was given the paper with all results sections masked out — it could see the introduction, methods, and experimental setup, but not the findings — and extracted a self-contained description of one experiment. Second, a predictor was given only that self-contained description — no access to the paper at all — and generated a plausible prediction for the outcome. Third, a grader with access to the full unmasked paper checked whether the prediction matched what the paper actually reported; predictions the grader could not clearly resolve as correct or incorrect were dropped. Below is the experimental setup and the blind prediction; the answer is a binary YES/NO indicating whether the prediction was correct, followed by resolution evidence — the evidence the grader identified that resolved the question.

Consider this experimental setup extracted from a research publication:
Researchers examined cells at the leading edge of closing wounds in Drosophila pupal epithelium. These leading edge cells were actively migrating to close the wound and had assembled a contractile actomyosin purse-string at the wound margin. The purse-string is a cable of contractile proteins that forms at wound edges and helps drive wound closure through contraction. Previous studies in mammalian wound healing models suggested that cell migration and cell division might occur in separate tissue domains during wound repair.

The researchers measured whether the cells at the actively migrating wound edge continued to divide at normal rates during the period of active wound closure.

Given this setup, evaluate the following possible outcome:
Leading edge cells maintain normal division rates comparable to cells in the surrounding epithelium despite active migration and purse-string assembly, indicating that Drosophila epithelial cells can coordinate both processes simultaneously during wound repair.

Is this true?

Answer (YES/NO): NO